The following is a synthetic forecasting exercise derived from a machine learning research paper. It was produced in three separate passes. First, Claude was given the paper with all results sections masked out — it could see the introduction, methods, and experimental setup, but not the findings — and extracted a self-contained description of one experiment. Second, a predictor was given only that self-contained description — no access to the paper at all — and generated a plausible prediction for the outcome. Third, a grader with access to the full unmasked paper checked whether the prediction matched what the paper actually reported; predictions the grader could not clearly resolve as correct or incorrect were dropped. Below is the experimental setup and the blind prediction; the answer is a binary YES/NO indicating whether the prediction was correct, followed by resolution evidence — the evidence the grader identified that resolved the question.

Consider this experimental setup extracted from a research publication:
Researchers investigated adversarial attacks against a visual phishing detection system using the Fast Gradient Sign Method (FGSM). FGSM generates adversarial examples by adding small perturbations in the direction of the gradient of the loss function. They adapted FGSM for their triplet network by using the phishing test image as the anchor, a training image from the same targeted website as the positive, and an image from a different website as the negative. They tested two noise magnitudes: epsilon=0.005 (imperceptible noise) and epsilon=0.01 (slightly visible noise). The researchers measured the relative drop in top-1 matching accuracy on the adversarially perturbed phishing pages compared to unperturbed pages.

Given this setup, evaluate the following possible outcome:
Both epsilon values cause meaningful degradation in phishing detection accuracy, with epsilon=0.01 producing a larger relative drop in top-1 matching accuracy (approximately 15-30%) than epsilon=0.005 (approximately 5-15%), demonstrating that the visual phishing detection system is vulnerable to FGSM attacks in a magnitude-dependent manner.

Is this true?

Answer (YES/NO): YES